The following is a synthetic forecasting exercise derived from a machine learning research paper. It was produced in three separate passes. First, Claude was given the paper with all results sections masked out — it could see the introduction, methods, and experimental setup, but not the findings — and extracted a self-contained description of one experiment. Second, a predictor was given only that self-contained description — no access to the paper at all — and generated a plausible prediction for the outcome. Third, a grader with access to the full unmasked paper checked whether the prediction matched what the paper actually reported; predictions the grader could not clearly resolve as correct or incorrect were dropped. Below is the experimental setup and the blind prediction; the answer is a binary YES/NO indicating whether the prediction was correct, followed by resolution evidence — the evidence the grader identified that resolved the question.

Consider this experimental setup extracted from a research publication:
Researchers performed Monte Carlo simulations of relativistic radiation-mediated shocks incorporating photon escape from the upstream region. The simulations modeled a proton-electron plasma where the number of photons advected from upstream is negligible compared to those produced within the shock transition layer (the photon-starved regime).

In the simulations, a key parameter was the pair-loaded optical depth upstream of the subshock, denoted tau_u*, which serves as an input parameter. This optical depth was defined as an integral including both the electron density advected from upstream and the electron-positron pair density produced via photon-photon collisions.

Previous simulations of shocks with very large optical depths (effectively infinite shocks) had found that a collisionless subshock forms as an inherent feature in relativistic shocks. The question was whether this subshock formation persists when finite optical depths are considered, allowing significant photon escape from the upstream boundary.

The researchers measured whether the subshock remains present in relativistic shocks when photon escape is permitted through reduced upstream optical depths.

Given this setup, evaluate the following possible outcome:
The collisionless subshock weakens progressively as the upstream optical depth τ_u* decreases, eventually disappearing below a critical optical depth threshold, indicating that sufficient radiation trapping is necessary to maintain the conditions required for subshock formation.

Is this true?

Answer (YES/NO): NO